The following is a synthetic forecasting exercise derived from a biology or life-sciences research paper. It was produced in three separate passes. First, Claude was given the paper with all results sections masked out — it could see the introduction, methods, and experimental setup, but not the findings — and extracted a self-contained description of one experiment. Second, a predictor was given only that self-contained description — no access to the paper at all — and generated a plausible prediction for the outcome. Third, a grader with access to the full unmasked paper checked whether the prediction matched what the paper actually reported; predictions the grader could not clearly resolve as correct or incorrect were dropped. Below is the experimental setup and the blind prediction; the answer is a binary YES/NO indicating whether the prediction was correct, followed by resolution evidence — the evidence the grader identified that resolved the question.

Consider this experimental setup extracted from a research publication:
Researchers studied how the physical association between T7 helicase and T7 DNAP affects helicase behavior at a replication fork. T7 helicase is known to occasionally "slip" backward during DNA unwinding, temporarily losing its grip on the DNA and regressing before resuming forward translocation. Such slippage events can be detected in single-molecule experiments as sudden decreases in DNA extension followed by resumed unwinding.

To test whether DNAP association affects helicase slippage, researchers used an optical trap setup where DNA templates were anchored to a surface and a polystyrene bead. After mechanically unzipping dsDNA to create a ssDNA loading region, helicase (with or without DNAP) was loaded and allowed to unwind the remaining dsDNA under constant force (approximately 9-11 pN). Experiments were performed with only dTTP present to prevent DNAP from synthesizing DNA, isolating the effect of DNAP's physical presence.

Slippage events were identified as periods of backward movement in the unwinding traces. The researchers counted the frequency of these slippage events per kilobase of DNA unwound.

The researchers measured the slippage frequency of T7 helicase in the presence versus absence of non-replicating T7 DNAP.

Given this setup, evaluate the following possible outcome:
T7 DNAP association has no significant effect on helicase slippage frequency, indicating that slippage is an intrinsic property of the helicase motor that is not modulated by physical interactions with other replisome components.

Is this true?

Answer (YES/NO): NO